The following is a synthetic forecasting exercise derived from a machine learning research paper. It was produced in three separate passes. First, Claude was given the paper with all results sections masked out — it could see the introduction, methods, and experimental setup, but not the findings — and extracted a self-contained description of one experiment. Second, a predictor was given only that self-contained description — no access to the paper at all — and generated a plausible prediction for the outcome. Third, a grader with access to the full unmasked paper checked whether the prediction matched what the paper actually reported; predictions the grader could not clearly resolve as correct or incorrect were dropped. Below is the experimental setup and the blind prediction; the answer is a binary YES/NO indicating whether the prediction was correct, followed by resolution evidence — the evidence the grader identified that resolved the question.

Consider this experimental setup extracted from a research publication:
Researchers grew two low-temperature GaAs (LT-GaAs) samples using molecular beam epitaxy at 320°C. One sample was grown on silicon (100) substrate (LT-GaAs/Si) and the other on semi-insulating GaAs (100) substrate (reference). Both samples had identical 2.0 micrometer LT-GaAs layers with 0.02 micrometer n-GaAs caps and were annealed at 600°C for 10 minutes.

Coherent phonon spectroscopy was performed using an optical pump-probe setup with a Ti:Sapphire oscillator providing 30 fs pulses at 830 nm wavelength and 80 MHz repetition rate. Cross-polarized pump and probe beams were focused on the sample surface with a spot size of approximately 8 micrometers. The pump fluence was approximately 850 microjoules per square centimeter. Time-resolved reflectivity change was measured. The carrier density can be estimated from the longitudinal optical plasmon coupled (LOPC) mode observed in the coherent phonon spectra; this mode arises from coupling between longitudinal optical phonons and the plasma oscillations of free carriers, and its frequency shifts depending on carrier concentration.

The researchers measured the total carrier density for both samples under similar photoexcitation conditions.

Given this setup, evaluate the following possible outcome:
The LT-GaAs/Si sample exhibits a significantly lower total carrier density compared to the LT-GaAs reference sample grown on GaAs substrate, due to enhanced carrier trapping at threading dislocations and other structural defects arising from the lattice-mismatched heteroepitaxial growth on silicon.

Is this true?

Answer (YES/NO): NO